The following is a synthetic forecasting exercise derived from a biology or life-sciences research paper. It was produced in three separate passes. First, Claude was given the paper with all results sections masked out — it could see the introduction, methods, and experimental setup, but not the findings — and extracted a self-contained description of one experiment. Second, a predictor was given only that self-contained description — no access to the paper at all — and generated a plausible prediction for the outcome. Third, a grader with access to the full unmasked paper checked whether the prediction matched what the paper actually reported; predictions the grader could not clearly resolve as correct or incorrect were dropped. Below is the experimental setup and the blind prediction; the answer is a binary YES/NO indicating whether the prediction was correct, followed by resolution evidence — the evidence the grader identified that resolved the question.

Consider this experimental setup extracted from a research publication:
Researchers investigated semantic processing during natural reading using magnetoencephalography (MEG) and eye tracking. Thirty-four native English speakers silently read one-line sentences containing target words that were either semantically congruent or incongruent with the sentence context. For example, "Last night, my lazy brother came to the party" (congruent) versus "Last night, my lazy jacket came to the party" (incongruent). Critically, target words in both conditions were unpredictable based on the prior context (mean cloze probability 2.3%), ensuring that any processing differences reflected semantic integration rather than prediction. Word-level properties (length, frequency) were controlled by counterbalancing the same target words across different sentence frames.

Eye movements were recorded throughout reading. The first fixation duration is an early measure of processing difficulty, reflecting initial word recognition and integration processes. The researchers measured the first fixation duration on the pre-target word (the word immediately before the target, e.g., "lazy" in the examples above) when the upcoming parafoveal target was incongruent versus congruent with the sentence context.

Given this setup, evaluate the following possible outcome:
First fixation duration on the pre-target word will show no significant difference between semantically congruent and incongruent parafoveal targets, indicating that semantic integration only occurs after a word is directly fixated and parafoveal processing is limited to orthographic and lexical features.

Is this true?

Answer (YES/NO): NO